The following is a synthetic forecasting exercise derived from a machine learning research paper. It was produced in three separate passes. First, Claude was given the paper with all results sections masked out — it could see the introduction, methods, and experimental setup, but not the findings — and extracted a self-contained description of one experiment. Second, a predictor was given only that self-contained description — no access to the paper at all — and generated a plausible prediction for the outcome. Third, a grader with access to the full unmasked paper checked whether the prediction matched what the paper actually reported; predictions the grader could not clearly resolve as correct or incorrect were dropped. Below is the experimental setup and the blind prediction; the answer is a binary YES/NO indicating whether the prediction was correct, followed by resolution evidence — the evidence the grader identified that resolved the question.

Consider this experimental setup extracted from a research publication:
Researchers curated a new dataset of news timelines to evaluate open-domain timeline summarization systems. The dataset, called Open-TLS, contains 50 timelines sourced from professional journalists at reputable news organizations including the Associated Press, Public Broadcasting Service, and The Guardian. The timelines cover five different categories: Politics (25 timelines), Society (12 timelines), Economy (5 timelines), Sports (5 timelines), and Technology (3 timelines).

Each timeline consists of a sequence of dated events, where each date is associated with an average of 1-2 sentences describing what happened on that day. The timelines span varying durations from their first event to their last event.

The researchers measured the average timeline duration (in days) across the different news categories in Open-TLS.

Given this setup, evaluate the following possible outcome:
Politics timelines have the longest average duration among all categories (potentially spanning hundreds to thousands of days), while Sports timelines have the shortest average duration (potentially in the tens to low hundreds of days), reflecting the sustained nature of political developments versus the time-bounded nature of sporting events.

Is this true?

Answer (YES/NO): NO